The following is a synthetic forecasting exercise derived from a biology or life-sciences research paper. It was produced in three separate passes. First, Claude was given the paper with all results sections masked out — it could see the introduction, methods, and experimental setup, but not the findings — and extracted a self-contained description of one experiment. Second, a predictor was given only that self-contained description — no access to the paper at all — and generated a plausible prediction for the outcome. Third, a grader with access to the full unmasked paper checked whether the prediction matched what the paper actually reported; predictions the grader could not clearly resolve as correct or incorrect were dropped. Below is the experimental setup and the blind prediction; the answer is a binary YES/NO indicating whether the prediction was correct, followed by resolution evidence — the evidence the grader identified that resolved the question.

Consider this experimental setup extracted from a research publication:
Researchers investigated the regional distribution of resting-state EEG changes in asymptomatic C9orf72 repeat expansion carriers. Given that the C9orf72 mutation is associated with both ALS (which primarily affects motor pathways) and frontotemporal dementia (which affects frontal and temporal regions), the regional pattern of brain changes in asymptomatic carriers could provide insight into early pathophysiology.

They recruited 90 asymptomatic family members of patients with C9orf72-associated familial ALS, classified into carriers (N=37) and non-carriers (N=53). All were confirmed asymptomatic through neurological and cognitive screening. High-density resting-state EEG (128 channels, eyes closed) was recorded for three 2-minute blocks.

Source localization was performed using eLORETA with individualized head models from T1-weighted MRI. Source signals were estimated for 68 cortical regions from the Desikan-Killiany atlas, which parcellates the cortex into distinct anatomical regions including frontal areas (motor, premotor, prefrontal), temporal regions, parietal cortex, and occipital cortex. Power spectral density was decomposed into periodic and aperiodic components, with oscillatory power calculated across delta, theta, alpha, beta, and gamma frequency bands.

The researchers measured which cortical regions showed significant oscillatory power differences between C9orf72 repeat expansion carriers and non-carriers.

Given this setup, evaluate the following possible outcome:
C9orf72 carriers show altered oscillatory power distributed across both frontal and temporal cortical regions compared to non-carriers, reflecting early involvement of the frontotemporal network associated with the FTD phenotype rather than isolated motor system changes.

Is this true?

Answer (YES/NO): NO